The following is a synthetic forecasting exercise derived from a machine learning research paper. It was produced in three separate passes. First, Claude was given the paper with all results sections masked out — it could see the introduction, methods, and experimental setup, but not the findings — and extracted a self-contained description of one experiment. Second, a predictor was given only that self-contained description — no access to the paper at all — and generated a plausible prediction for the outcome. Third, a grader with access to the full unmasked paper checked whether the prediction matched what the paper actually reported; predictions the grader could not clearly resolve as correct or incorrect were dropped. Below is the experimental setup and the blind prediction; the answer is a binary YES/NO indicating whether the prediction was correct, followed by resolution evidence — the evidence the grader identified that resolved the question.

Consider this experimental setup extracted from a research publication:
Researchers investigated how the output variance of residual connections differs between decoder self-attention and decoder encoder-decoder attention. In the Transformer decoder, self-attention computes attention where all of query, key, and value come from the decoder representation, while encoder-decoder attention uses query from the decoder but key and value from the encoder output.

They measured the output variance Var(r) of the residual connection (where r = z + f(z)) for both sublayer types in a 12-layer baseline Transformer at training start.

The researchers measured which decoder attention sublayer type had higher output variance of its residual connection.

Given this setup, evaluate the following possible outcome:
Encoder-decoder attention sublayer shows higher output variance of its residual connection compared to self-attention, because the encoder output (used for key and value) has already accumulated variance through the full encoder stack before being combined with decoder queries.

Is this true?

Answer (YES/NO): YES